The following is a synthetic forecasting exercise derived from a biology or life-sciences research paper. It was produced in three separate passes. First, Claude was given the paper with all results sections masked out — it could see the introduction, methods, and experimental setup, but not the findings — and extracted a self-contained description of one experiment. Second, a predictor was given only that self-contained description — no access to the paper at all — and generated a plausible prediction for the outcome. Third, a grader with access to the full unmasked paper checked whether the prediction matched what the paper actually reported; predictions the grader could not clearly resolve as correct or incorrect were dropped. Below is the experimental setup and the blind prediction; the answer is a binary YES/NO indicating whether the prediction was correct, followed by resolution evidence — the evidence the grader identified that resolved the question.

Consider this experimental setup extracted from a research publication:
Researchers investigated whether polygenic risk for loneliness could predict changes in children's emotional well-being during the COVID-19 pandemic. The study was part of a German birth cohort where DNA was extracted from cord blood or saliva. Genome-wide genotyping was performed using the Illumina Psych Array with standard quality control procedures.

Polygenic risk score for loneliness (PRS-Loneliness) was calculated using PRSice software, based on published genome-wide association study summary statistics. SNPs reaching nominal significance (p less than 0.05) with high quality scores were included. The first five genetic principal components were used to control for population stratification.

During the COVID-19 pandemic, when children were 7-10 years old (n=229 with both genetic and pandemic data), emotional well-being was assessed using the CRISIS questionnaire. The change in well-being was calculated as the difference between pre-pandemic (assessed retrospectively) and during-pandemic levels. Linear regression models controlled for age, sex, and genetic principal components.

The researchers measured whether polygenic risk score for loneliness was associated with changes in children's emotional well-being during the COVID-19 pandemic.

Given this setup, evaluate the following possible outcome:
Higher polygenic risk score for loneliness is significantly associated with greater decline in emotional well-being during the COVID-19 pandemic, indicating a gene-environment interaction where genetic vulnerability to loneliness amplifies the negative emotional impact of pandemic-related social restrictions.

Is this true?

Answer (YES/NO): NO